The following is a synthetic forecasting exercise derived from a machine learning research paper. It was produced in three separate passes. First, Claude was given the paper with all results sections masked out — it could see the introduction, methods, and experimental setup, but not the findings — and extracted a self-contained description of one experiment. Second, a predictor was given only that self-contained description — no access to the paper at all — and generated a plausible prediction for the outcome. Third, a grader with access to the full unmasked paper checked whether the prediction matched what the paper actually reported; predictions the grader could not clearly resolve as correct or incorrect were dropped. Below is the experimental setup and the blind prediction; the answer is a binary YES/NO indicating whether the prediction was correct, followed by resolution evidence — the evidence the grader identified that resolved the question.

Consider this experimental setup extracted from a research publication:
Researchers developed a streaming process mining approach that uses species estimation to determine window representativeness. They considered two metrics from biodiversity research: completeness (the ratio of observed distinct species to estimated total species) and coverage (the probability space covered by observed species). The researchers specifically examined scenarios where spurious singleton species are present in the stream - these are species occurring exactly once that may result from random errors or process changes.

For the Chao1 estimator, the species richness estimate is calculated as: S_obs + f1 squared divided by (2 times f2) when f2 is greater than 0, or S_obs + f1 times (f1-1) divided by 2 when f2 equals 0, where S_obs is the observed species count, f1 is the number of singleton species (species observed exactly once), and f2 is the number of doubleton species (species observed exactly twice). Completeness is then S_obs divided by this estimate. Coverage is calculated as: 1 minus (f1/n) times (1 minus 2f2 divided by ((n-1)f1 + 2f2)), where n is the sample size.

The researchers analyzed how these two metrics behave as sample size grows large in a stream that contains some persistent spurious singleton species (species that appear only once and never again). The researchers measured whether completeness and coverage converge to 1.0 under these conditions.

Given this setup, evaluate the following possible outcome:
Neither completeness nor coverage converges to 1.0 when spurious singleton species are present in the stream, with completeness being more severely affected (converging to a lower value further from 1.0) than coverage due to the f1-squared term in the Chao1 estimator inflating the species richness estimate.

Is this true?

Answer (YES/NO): NO